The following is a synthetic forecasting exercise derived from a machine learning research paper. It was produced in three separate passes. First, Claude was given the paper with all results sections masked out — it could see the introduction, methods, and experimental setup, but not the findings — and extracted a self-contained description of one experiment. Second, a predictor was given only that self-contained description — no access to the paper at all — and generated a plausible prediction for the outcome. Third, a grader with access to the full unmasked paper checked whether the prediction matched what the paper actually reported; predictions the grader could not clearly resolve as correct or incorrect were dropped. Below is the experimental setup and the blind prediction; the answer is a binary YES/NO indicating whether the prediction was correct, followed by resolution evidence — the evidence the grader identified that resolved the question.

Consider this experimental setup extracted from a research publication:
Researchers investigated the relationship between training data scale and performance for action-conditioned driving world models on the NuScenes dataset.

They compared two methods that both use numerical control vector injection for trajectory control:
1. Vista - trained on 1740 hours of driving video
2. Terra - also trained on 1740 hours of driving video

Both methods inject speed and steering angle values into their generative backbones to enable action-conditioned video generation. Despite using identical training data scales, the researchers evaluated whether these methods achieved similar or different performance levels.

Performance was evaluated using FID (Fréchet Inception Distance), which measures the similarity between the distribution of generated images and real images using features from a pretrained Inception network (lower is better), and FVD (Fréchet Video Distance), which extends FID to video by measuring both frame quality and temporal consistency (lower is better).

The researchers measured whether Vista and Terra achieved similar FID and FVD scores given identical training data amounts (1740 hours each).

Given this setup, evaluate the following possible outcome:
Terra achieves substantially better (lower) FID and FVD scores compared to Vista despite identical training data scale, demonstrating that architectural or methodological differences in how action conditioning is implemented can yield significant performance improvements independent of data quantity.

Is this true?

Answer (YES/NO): NO